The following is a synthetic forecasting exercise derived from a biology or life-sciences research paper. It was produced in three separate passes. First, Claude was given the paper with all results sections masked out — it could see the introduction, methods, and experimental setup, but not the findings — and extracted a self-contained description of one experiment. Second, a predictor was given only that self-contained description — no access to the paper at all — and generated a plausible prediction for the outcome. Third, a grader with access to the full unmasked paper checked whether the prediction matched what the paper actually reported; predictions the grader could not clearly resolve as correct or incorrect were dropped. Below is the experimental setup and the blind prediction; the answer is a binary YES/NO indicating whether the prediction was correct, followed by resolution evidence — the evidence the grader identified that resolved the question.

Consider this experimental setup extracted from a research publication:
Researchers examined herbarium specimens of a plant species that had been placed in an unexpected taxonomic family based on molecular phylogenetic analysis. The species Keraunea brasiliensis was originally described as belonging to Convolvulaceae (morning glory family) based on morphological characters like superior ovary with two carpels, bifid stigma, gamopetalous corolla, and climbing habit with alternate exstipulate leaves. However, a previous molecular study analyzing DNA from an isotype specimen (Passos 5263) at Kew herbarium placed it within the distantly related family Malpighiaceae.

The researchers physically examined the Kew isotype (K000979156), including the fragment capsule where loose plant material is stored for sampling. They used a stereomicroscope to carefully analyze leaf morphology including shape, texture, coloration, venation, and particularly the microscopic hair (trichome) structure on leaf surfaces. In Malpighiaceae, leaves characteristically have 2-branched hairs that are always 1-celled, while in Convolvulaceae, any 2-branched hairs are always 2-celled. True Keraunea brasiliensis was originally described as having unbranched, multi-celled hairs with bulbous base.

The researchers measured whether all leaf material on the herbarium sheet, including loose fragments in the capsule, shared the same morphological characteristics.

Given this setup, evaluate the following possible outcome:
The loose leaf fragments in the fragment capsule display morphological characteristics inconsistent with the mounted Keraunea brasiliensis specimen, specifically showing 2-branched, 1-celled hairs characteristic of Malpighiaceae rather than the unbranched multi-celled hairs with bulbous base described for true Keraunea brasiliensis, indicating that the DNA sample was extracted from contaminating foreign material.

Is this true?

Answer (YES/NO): YES